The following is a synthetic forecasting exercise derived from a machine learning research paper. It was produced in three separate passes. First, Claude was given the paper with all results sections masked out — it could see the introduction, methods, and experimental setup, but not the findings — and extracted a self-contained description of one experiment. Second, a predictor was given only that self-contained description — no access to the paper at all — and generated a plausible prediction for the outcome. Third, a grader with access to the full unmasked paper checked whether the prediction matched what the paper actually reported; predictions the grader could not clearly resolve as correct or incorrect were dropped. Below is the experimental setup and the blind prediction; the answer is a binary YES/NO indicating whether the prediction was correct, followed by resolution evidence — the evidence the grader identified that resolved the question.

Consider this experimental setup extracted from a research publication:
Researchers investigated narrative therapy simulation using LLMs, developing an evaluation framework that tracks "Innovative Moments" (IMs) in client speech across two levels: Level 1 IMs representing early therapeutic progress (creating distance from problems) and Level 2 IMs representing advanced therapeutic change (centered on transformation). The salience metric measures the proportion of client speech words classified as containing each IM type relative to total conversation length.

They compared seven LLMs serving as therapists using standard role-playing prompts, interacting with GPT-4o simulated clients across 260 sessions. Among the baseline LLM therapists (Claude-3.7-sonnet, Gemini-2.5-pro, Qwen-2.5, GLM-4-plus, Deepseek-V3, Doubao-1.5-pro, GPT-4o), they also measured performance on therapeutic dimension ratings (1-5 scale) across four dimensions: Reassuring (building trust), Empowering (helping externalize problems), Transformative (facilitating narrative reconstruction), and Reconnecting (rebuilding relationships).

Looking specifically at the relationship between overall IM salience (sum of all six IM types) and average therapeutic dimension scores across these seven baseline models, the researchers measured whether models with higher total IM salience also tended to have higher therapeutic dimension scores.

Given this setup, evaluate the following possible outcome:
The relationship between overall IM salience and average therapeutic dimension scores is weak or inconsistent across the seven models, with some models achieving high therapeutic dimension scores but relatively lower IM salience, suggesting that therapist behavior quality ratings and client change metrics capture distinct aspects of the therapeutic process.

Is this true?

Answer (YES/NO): YES